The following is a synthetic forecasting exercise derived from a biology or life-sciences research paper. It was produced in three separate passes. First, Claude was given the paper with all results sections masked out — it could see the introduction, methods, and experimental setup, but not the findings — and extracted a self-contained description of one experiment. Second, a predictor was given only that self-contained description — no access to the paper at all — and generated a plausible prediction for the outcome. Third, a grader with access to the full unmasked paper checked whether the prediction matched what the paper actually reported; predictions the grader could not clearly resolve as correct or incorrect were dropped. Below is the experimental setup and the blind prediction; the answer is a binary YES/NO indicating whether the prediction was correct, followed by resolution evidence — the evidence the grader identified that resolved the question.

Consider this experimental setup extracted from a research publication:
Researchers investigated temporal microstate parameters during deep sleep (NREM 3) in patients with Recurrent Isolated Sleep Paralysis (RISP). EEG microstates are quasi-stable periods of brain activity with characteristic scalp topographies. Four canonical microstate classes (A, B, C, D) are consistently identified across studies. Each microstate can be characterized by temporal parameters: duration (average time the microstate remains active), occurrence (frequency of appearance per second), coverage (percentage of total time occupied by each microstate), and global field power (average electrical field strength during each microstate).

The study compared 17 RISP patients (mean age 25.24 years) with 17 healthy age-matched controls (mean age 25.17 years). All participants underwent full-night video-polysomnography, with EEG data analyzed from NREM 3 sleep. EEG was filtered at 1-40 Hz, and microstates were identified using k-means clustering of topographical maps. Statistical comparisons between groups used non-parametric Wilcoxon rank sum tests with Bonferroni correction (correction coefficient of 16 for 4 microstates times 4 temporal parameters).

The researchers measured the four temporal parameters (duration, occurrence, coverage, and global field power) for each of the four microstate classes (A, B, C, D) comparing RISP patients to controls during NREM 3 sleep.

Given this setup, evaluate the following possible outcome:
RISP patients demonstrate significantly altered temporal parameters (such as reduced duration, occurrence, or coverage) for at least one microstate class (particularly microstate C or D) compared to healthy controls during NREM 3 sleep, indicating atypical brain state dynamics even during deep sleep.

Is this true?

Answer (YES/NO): NO